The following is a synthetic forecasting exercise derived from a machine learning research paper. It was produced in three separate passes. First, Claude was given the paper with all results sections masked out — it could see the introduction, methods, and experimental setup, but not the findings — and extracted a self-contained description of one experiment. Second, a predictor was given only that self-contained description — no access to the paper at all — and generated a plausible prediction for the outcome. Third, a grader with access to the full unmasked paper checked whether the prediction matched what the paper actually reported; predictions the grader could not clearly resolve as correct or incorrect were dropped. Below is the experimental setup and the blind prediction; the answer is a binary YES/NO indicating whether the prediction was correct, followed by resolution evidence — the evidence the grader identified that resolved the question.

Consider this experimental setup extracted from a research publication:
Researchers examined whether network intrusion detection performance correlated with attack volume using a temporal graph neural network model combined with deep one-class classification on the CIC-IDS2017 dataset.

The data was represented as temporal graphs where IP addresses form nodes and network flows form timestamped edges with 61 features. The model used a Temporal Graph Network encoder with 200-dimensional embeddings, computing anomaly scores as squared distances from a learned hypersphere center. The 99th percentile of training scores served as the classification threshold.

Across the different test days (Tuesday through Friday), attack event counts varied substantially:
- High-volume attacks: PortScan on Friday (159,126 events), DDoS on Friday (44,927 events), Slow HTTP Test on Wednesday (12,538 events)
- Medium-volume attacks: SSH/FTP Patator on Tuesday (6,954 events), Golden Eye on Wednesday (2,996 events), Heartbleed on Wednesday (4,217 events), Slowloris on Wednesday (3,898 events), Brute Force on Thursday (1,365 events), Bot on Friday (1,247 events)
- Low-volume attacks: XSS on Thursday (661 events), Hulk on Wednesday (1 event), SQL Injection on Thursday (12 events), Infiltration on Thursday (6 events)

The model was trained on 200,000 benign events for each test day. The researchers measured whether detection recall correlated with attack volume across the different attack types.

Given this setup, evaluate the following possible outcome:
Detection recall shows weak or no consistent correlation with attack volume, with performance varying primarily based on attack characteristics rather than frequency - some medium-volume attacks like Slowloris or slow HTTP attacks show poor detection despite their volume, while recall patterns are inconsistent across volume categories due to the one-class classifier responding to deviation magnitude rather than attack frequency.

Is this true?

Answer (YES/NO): NO